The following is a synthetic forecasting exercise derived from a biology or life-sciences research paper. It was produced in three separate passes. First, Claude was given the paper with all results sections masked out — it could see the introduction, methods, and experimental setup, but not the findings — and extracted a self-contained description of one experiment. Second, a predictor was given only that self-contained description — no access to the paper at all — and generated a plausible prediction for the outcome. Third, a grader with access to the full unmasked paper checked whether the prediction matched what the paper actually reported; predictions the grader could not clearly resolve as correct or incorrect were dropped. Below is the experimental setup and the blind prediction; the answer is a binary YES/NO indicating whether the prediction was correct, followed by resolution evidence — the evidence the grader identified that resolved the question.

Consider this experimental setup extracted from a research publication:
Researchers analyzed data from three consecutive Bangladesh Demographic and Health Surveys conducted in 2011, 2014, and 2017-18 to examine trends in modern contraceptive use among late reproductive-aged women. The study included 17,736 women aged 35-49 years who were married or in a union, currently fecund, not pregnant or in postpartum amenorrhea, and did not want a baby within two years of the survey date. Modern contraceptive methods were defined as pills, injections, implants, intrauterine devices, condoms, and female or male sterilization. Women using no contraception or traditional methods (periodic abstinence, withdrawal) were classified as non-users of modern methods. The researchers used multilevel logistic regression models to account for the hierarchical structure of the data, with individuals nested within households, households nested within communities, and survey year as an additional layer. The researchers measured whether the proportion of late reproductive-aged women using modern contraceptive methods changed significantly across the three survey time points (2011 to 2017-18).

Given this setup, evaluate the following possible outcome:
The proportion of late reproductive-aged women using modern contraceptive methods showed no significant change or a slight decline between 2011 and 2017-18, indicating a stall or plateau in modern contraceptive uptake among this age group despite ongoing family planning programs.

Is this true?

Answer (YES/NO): YES